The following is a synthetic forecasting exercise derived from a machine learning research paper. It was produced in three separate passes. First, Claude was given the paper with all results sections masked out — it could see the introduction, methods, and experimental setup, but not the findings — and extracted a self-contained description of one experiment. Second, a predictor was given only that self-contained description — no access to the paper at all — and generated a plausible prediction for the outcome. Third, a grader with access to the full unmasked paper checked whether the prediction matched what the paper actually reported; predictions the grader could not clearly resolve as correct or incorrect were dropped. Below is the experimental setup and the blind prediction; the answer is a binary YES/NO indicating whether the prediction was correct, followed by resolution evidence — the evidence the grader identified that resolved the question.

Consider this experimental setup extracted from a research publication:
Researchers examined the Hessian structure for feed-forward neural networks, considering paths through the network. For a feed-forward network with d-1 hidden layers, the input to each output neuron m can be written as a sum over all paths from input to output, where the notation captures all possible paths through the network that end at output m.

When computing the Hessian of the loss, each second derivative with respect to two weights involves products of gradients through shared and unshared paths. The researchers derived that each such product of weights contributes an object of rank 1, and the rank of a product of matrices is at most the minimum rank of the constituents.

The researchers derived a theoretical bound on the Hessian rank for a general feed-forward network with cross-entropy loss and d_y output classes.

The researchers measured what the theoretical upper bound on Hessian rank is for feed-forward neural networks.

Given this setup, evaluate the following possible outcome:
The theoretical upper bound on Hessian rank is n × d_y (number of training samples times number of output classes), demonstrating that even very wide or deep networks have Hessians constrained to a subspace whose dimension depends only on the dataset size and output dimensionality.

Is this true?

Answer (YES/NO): NO